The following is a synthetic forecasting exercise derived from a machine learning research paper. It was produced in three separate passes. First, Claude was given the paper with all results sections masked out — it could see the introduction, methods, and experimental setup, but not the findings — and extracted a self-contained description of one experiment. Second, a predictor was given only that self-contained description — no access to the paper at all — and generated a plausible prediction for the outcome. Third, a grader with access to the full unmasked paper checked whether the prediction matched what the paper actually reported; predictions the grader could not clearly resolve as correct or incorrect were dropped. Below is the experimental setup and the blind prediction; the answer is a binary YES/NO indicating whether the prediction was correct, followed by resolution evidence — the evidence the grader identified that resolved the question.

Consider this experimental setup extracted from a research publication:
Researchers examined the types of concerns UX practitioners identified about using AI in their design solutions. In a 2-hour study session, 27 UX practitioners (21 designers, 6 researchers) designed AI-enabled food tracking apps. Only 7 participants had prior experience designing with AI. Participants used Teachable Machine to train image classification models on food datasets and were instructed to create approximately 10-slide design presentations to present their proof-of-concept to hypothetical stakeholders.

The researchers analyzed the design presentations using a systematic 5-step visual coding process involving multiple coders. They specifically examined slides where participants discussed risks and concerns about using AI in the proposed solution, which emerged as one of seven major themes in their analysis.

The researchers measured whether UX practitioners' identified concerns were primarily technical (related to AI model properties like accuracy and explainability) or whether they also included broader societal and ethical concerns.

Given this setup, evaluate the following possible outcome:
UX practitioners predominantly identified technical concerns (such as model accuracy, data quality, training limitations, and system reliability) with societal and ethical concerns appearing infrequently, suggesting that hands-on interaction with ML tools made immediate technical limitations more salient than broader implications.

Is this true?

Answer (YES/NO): NO